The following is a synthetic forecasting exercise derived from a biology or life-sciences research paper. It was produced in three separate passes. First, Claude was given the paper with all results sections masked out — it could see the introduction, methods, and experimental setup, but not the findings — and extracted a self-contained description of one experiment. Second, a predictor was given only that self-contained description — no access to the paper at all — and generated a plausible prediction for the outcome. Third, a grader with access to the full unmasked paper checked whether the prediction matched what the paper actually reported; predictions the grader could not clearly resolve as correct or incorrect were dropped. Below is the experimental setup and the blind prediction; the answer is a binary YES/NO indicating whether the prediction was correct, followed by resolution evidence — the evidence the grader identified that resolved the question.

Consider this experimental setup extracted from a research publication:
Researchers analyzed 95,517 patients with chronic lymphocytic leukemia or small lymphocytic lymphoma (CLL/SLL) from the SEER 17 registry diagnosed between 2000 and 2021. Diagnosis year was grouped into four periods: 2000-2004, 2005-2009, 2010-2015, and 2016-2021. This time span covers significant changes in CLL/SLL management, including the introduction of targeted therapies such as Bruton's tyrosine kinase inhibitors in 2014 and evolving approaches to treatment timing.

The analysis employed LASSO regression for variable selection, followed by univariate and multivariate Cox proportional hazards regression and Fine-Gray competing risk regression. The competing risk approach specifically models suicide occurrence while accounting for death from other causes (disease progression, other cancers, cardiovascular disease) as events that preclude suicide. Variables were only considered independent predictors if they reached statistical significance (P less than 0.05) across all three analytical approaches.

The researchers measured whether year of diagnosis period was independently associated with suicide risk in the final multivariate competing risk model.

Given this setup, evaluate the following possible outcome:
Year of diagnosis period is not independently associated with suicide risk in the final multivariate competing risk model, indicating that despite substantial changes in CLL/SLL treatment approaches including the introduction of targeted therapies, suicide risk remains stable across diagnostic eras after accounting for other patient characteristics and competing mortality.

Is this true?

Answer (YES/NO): YES